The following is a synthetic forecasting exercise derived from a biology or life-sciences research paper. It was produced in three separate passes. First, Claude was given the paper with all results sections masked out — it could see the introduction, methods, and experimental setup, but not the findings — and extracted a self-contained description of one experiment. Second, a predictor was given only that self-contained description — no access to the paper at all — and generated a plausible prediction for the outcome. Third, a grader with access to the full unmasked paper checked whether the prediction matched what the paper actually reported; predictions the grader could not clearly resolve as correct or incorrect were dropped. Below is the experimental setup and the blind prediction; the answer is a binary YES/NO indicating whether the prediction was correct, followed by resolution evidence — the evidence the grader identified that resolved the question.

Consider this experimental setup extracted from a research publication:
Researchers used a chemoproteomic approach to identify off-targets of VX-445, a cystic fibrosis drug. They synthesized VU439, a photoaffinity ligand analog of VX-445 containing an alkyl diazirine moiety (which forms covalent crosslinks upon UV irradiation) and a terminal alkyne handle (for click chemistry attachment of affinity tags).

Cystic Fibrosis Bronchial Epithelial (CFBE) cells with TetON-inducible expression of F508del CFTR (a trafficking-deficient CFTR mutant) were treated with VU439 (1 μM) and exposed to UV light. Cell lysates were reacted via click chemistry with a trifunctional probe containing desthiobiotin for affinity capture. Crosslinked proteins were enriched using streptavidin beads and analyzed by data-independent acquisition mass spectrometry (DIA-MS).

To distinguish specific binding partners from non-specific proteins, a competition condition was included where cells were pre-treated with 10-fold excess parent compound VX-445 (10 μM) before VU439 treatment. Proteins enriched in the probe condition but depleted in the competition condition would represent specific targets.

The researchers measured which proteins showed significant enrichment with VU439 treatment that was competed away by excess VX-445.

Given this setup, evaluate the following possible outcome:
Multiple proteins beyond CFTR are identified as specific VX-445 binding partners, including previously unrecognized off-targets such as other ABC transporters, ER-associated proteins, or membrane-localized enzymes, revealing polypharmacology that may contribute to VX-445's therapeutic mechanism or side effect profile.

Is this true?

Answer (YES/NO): NO